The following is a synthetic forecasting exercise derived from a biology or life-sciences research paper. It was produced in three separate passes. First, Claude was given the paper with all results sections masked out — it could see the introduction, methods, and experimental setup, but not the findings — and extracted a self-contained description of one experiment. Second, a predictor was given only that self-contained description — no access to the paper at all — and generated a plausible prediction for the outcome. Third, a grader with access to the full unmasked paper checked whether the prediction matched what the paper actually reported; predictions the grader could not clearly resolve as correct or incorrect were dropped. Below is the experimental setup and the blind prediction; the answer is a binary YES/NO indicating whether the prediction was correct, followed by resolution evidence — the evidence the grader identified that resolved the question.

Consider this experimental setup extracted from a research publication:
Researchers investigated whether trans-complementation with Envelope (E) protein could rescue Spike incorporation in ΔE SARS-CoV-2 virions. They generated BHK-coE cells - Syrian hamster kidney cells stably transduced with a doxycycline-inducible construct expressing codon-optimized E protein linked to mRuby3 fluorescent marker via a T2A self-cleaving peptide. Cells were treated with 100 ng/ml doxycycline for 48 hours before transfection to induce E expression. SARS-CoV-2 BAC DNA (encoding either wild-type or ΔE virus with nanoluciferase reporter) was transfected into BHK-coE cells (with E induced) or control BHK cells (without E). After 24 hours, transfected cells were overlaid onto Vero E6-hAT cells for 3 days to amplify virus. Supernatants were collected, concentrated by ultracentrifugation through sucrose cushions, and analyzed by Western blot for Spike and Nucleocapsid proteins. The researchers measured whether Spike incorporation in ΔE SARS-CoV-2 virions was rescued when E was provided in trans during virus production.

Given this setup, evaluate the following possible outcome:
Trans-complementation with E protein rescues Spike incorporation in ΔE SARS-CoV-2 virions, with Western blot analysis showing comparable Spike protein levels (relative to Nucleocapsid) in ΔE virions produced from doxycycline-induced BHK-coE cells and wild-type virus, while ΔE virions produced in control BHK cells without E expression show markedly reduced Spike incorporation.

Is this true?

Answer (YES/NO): NO